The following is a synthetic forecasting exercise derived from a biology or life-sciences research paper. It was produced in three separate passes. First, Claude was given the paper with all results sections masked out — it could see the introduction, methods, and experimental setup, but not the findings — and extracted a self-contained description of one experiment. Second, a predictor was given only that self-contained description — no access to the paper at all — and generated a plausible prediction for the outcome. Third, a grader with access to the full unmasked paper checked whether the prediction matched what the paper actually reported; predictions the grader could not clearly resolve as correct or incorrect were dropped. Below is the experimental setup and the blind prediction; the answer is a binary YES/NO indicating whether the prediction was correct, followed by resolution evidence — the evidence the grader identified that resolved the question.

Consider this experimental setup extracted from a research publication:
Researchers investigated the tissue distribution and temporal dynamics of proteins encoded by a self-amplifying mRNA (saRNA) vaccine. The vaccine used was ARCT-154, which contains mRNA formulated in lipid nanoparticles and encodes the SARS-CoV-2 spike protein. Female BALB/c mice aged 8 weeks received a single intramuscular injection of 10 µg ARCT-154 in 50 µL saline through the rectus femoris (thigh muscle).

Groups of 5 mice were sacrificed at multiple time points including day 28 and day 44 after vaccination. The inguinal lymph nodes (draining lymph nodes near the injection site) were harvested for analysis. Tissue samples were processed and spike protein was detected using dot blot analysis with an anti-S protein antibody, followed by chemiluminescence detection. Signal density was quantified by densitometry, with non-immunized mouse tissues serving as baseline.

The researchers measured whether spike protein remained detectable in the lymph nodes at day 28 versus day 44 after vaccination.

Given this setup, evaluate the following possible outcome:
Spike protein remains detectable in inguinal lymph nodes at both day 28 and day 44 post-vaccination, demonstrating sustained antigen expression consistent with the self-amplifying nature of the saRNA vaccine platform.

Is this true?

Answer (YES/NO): NO